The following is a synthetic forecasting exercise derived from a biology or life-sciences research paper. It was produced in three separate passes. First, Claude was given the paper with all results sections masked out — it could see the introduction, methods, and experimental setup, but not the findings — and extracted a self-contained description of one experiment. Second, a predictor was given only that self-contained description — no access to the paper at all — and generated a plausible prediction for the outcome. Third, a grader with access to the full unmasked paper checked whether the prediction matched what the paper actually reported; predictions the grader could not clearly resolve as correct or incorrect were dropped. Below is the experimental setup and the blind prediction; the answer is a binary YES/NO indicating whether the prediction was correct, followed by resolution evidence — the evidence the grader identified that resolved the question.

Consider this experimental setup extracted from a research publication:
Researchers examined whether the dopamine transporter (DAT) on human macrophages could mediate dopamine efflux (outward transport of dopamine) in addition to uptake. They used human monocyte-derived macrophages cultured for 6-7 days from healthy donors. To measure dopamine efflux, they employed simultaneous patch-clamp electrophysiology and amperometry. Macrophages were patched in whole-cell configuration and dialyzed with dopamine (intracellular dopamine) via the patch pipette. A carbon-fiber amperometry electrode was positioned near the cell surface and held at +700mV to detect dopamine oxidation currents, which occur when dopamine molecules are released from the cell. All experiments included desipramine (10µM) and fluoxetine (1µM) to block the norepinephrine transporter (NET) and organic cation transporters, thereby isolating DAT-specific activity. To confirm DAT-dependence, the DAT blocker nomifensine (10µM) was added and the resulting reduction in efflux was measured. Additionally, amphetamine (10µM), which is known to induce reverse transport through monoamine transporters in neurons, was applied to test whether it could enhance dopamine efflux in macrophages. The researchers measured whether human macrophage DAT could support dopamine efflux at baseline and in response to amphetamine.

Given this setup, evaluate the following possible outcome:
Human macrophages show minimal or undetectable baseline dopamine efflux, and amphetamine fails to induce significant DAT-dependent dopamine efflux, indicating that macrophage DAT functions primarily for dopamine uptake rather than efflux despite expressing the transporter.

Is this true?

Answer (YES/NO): NO